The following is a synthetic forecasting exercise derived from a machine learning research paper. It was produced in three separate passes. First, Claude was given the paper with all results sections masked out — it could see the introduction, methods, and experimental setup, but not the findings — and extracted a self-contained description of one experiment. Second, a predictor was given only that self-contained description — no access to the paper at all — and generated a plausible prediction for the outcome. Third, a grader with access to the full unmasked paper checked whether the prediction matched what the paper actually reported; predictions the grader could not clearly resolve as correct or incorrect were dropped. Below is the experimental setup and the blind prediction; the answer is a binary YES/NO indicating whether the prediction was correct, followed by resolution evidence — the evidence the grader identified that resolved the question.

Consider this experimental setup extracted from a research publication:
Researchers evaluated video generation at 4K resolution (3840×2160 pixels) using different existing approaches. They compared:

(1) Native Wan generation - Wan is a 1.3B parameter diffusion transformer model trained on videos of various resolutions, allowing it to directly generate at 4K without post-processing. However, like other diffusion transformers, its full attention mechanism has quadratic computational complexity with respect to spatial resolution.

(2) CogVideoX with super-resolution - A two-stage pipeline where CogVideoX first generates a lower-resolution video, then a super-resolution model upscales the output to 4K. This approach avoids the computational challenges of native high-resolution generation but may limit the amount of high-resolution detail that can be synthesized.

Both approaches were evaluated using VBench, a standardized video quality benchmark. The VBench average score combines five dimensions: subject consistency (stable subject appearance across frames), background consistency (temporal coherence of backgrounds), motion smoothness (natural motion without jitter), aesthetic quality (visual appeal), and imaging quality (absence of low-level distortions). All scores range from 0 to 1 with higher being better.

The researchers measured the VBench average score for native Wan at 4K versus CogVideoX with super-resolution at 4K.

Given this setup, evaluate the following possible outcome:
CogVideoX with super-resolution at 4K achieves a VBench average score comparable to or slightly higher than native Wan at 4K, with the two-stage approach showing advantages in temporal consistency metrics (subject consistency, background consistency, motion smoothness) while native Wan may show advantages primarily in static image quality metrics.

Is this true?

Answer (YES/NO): NO